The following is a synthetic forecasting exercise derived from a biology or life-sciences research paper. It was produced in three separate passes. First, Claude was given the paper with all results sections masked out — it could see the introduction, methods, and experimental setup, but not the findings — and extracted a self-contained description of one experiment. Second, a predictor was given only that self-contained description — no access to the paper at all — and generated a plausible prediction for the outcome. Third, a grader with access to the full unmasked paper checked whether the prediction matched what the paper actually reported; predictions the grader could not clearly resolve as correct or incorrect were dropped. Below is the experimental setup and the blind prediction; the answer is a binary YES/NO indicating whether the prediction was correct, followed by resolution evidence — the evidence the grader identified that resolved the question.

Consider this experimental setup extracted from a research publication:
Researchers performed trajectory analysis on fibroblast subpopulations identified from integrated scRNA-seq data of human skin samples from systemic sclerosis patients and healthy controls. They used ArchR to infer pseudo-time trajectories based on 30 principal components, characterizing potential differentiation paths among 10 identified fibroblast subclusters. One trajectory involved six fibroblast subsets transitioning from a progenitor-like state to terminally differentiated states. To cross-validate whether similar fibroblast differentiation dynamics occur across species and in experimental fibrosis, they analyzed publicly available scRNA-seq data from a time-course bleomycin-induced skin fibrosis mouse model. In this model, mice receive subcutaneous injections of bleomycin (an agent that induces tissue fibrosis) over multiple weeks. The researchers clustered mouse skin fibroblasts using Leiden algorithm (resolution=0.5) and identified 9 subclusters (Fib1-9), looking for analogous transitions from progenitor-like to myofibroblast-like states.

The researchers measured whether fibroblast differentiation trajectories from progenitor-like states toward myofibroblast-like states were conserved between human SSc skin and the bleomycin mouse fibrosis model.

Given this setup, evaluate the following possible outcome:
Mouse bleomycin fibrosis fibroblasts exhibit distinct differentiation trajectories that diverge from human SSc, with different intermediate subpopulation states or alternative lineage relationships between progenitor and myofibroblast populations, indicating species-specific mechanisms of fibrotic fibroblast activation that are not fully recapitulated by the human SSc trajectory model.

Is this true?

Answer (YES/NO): NO